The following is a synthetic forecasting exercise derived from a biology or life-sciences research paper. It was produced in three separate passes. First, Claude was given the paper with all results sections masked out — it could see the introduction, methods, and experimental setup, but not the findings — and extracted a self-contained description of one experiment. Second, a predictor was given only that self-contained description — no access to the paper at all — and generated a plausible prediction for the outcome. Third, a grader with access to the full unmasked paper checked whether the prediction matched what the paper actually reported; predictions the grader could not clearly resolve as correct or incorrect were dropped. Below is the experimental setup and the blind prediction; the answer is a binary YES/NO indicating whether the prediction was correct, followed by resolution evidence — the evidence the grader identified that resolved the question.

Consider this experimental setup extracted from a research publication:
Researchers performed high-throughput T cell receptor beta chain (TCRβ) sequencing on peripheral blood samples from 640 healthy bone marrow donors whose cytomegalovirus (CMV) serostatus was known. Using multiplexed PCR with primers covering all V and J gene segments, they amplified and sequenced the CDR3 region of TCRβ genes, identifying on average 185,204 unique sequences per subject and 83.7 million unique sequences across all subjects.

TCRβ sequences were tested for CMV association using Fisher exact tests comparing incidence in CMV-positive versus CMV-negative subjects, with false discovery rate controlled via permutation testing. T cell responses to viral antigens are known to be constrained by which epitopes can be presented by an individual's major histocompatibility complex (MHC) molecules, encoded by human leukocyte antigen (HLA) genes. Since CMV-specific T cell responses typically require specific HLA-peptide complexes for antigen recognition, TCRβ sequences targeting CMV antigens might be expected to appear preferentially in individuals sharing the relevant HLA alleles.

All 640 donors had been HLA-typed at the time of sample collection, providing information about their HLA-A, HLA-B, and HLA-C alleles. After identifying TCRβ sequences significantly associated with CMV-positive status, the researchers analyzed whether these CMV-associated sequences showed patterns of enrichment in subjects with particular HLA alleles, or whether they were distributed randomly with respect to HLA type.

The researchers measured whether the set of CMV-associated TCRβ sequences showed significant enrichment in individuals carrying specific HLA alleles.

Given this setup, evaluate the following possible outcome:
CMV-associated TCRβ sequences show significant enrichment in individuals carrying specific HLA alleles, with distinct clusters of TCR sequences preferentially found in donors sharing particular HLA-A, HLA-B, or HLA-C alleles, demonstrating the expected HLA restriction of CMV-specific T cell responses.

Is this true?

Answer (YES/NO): YES